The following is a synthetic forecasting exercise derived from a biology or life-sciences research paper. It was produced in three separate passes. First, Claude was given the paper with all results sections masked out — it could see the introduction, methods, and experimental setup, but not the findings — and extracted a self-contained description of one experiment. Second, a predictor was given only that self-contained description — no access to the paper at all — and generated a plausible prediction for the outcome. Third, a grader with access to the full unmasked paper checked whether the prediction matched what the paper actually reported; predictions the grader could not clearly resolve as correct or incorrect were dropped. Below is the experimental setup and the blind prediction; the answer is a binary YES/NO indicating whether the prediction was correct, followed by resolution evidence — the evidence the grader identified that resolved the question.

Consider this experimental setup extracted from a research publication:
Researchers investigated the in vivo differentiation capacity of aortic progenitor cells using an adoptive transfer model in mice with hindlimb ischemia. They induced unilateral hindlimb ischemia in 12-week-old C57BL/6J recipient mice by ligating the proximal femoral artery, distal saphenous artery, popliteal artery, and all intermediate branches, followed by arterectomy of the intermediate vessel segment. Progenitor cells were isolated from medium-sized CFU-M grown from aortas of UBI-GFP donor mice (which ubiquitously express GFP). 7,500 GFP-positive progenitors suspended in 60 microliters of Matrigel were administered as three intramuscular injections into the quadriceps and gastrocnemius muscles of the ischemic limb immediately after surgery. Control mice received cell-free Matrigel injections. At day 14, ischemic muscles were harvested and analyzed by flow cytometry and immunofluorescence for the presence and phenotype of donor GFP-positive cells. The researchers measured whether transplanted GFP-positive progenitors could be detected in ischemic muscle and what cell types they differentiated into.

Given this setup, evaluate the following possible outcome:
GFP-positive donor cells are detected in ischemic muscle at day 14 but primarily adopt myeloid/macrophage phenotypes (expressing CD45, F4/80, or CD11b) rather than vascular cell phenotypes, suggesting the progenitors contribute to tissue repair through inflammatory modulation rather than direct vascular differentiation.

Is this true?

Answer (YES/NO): NO